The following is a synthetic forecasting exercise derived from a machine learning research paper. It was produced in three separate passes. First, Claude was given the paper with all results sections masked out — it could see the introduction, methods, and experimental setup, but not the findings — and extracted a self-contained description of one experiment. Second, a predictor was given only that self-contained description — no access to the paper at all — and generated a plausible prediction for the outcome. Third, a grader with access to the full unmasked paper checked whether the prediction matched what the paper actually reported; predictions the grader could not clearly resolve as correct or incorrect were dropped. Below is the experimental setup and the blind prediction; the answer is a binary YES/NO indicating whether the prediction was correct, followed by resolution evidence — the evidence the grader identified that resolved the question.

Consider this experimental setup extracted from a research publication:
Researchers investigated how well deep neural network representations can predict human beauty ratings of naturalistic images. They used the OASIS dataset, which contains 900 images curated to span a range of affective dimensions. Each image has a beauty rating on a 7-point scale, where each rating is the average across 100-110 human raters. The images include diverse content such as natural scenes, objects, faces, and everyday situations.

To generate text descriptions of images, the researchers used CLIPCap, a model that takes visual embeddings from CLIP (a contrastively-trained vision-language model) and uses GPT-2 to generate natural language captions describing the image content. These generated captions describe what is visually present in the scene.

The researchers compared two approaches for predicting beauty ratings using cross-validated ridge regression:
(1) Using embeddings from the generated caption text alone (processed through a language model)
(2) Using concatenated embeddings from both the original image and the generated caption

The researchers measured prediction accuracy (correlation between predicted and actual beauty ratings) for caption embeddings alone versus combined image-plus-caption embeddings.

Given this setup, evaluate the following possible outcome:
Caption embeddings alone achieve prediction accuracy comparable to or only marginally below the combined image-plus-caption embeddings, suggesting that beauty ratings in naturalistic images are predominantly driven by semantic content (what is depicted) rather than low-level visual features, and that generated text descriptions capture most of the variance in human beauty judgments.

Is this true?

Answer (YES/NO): NO